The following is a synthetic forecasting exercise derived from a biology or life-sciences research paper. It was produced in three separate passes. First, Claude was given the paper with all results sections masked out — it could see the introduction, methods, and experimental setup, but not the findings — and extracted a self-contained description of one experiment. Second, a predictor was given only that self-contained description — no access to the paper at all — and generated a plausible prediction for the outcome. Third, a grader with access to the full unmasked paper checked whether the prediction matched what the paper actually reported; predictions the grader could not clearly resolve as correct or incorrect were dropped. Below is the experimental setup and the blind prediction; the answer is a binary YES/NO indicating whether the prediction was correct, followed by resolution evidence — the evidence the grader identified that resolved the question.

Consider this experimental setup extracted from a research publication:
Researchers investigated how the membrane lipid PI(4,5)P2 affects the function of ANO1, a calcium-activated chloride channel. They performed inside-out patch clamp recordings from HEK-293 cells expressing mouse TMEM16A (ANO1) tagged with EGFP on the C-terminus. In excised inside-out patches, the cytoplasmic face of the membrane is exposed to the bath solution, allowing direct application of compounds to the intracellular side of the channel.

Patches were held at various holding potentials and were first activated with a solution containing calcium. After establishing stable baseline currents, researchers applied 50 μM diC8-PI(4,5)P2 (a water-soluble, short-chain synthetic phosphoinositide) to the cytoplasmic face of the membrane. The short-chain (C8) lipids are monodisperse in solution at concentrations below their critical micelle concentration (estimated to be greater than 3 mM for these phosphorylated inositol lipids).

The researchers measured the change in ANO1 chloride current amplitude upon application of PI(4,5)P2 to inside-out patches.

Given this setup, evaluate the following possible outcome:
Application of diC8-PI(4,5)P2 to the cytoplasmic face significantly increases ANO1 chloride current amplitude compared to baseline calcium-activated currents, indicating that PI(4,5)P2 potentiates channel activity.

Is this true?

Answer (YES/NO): YES